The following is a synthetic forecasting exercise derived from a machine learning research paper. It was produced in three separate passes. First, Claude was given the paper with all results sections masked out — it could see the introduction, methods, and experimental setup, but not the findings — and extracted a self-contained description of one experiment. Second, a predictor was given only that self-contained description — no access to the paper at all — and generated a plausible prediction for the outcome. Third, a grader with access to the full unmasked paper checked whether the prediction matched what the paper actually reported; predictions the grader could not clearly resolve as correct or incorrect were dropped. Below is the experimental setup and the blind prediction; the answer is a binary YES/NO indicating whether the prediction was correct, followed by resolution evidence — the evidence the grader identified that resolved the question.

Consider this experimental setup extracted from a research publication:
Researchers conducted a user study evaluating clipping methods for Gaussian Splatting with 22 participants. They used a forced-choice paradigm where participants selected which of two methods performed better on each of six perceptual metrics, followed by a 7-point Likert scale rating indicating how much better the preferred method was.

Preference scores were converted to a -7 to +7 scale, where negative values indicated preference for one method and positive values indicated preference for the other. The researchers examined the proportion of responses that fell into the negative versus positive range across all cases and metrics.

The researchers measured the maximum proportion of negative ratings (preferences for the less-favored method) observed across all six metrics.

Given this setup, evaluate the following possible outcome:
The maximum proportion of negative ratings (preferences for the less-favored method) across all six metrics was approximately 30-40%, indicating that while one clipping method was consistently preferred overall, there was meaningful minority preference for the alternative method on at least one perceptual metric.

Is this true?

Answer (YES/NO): NO